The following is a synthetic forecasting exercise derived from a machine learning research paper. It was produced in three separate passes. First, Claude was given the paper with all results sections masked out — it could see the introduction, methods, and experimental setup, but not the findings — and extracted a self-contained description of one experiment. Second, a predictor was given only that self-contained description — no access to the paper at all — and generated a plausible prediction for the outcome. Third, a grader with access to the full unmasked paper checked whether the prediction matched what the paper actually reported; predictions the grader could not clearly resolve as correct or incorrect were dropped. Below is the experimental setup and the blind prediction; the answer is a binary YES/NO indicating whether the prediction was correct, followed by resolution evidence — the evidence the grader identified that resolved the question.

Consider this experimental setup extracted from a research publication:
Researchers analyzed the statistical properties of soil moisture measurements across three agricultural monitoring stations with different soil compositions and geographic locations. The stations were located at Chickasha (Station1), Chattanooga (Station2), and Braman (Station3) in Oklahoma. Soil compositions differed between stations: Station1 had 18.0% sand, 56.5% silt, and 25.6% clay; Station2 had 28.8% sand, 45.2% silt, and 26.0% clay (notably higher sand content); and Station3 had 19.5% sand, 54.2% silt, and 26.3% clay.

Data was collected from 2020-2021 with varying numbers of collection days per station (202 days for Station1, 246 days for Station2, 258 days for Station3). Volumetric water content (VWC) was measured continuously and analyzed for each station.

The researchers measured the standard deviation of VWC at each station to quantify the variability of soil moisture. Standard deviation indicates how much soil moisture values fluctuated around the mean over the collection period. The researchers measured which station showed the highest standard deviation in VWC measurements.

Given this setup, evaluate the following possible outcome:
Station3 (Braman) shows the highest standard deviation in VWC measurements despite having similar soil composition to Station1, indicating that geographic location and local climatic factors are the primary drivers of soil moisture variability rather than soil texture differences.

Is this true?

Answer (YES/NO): NO